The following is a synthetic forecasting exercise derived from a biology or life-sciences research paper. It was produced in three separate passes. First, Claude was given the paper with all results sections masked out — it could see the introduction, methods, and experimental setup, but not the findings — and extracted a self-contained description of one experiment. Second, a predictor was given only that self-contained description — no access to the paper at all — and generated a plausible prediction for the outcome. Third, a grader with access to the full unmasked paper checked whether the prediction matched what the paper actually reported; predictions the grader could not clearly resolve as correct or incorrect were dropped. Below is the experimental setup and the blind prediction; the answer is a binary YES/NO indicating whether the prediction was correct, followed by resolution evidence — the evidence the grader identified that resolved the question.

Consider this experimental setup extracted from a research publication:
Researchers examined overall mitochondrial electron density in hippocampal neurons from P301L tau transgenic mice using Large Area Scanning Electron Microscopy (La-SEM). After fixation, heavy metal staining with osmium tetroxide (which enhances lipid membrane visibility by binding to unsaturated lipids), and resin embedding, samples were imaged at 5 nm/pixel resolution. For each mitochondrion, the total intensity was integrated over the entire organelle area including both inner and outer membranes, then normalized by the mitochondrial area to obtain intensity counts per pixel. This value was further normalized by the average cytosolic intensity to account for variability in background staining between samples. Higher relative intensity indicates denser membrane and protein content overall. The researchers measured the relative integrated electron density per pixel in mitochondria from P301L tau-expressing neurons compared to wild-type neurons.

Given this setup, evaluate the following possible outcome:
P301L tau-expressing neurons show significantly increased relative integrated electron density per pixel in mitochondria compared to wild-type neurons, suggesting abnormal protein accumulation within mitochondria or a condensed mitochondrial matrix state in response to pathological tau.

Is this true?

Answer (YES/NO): YES